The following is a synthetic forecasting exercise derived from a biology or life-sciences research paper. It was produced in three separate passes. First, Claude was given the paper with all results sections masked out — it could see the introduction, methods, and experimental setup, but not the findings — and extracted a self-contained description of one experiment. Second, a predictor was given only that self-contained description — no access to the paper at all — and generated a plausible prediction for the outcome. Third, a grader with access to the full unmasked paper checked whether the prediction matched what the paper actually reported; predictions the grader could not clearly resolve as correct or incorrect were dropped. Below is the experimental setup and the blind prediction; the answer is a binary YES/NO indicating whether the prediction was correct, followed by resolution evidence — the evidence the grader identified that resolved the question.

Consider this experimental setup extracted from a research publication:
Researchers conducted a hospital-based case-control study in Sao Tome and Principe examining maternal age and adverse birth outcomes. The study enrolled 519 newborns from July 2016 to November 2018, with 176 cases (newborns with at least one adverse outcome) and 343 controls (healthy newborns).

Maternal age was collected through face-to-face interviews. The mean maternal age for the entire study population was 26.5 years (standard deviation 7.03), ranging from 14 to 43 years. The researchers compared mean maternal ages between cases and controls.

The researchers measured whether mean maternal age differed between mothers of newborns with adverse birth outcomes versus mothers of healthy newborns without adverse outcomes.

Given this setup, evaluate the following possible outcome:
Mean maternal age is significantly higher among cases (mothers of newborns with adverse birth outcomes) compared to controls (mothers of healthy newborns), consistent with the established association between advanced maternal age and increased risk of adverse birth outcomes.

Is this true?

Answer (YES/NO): NO